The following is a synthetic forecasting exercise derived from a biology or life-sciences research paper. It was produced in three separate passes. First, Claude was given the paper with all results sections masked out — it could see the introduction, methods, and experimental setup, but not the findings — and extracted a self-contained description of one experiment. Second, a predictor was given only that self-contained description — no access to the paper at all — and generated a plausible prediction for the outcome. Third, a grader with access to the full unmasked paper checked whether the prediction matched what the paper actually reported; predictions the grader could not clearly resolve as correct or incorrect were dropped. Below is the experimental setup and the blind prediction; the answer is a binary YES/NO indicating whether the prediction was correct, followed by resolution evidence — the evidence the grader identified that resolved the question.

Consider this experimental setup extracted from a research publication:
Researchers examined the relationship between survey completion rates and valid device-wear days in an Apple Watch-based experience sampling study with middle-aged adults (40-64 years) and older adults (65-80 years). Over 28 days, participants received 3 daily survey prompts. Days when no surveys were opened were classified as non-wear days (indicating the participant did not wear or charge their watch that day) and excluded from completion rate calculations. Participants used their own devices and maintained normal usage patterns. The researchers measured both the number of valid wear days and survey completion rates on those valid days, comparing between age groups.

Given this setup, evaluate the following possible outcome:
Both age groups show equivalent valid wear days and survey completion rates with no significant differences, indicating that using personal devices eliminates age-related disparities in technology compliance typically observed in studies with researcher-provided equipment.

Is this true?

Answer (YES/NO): NO